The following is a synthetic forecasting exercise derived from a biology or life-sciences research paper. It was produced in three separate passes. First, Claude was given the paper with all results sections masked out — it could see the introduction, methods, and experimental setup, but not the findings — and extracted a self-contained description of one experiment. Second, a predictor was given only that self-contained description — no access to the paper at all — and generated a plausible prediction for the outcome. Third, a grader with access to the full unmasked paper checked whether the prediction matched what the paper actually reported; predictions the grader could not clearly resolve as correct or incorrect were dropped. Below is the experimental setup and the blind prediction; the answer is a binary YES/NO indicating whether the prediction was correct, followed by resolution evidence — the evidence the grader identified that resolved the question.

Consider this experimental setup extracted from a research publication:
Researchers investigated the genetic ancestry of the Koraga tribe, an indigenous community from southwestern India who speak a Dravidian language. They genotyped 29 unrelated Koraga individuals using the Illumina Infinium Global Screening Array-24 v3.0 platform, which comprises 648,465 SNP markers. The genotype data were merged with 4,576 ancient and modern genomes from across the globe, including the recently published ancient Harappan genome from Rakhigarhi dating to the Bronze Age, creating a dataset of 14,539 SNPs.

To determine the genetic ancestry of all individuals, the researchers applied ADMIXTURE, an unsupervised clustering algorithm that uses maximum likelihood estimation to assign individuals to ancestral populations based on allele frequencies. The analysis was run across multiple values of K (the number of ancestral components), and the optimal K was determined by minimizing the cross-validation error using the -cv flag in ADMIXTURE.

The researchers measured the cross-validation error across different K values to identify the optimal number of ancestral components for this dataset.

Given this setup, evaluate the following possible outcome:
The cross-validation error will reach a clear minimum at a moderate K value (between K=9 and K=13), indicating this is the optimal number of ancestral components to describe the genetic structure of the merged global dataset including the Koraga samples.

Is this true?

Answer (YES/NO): YES